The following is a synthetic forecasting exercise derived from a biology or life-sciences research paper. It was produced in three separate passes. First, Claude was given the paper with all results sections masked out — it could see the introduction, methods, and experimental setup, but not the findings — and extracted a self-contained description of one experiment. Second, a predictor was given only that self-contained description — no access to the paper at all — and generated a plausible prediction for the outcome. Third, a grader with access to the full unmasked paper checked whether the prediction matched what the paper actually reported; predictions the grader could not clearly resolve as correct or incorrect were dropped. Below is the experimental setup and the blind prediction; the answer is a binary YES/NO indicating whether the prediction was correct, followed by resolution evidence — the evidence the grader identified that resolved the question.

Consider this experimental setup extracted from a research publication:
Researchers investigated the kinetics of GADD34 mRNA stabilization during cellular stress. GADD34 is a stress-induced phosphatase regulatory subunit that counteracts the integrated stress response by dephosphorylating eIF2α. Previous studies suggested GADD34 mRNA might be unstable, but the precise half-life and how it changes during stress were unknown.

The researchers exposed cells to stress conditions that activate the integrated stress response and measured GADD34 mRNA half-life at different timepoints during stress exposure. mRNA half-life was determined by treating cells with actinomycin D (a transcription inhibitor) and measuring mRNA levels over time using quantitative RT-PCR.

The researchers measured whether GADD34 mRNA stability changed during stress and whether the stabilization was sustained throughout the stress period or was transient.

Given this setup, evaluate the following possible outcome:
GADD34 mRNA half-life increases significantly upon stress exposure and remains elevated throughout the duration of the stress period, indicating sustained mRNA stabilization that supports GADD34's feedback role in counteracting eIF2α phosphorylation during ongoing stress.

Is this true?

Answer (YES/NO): NO